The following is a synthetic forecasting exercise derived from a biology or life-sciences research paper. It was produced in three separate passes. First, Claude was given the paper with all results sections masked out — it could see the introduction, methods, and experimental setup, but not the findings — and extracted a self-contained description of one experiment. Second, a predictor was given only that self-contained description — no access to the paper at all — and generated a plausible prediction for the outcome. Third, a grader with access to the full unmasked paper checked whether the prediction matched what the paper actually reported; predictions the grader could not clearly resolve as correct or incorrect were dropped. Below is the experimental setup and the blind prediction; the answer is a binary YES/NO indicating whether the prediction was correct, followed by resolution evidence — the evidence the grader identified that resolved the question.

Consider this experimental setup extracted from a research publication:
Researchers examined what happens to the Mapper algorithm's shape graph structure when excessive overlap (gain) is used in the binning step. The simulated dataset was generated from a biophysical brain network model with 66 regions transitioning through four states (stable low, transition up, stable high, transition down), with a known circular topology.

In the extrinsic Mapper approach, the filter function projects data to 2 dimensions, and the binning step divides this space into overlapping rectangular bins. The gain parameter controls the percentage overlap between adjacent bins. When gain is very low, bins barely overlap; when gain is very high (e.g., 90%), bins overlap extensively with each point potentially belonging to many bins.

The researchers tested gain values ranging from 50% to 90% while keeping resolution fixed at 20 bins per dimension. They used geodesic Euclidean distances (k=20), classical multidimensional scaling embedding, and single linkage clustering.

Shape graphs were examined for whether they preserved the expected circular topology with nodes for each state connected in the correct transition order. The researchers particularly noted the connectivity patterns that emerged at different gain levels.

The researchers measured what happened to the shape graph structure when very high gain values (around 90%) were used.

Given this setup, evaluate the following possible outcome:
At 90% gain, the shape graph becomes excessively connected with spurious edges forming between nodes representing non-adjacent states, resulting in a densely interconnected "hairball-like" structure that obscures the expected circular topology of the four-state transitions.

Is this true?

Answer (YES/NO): YES